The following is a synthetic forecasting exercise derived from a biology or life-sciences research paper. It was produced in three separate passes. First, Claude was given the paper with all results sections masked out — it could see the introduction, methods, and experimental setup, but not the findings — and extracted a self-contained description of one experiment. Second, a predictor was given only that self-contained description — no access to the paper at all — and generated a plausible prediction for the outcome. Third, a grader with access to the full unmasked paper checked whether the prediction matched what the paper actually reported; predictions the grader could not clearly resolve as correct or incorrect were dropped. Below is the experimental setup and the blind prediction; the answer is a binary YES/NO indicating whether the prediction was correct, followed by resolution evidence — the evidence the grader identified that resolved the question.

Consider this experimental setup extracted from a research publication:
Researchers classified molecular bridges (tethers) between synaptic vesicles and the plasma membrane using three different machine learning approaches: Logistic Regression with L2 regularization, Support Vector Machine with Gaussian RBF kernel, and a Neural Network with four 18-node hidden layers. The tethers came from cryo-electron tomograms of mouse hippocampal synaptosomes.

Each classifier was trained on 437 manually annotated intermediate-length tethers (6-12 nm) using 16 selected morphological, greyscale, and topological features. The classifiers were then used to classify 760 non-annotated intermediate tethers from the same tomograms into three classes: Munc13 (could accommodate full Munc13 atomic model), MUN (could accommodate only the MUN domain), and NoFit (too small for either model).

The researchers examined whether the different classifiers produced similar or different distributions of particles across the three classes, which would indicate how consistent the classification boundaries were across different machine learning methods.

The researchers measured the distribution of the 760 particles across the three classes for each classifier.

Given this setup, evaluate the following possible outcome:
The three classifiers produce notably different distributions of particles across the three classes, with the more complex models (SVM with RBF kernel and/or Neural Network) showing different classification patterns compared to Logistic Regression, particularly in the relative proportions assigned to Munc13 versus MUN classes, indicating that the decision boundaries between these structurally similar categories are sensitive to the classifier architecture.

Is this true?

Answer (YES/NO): NO